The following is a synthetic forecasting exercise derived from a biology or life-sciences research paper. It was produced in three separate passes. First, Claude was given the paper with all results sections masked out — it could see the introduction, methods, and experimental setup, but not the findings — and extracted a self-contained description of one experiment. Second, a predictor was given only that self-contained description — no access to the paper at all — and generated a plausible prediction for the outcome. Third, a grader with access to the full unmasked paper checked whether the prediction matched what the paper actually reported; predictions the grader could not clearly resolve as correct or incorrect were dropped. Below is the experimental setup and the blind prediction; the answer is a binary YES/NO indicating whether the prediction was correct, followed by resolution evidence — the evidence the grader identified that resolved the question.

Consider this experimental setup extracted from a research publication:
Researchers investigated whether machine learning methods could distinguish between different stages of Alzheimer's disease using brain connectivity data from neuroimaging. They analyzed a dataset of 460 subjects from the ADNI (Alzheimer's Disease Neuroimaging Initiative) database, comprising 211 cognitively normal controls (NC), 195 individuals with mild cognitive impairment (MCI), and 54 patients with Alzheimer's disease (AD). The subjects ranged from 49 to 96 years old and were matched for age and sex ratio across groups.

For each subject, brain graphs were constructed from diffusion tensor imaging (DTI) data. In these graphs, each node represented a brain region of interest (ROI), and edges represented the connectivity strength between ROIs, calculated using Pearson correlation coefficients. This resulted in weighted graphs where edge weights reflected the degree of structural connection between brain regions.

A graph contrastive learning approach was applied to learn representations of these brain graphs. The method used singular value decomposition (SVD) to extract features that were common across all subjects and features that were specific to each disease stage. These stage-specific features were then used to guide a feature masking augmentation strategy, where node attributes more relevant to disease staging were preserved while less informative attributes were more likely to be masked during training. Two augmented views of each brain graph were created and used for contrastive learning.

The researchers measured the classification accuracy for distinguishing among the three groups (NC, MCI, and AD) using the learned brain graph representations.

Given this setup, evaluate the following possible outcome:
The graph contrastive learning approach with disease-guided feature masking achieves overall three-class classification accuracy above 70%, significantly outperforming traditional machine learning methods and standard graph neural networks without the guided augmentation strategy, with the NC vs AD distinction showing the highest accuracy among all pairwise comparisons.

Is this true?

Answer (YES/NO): NO